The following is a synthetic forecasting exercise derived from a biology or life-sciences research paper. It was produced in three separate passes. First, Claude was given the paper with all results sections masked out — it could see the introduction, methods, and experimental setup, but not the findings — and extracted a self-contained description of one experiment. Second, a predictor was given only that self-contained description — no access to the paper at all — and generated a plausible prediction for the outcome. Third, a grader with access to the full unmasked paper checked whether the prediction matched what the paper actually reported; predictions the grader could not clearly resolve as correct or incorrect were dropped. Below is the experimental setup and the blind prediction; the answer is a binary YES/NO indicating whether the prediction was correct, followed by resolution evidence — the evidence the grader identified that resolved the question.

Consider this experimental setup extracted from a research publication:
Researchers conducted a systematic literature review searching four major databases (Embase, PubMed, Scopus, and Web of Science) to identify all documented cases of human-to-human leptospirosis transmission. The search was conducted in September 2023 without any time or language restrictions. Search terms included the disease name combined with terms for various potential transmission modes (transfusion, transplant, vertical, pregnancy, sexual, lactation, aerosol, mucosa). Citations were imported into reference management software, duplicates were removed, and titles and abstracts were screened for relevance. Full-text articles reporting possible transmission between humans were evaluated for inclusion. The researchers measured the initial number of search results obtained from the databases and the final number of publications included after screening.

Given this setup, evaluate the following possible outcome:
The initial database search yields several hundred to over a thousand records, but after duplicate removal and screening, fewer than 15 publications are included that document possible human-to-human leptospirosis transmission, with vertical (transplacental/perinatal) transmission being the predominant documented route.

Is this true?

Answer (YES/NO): NO